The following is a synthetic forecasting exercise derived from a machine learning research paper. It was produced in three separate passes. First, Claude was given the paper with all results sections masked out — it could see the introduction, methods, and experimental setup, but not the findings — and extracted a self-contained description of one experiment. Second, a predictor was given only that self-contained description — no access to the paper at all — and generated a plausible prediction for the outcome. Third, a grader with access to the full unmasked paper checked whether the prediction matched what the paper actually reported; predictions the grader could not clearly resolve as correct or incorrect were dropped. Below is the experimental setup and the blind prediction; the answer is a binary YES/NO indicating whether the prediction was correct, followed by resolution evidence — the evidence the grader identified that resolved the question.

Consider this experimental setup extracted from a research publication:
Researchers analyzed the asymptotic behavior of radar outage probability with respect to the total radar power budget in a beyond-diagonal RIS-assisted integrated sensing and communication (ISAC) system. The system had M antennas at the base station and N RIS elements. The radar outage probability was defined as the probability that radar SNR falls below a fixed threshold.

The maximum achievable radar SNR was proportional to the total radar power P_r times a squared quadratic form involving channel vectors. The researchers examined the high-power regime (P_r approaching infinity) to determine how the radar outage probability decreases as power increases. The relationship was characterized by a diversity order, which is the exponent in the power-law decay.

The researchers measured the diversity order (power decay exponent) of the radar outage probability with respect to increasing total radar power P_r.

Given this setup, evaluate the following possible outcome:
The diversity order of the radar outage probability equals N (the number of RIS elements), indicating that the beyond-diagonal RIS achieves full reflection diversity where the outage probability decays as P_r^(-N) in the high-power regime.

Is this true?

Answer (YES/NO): NO